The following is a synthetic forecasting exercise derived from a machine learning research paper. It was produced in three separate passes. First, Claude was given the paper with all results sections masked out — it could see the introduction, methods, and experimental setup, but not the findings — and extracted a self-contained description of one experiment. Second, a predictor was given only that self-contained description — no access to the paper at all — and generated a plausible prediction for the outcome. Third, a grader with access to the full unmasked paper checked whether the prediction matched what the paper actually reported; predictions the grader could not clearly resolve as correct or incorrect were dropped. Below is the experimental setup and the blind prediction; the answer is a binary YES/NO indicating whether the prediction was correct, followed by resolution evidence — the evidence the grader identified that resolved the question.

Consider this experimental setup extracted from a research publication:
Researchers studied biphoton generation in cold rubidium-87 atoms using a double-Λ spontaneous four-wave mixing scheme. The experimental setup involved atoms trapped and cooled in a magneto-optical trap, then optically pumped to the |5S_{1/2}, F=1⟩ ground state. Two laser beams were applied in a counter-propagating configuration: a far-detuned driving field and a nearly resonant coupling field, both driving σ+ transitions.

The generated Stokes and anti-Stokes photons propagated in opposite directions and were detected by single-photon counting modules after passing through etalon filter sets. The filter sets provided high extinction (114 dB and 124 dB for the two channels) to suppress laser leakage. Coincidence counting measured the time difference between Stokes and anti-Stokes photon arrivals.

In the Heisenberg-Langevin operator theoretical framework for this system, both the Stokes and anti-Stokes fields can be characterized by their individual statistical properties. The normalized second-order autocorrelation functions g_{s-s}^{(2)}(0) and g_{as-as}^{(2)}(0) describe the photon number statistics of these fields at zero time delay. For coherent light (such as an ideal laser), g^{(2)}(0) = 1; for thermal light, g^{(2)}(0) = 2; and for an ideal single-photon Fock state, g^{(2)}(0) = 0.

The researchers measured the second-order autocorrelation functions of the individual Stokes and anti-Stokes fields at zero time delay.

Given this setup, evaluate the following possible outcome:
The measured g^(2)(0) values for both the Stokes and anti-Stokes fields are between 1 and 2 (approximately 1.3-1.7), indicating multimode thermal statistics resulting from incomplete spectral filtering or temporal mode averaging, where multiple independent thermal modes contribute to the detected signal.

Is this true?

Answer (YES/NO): NO